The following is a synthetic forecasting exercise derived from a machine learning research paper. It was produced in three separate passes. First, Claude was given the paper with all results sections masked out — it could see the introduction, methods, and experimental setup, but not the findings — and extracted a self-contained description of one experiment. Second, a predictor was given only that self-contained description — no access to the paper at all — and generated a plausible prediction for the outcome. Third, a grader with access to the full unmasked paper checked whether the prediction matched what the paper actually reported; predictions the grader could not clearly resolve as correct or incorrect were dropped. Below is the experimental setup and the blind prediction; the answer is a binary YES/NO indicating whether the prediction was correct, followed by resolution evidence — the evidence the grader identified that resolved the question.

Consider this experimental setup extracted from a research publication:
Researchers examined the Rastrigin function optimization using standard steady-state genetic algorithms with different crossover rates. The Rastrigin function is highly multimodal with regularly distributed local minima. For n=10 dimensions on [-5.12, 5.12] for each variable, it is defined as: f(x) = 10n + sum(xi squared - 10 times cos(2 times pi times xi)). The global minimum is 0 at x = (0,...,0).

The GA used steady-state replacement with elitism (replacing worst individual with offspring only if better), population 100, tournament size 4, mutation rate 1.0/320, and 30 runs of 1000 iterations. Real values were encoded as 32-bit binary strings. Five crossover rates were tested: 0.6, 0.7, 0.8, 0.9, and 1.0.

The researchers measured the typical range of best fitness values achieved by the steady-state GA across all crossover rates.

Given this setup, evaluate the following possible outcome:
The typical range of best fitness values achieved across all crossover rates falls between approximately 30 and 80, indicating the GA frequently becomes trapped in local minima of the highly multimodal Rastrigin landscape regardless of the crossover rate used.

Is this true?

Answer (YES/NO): NO